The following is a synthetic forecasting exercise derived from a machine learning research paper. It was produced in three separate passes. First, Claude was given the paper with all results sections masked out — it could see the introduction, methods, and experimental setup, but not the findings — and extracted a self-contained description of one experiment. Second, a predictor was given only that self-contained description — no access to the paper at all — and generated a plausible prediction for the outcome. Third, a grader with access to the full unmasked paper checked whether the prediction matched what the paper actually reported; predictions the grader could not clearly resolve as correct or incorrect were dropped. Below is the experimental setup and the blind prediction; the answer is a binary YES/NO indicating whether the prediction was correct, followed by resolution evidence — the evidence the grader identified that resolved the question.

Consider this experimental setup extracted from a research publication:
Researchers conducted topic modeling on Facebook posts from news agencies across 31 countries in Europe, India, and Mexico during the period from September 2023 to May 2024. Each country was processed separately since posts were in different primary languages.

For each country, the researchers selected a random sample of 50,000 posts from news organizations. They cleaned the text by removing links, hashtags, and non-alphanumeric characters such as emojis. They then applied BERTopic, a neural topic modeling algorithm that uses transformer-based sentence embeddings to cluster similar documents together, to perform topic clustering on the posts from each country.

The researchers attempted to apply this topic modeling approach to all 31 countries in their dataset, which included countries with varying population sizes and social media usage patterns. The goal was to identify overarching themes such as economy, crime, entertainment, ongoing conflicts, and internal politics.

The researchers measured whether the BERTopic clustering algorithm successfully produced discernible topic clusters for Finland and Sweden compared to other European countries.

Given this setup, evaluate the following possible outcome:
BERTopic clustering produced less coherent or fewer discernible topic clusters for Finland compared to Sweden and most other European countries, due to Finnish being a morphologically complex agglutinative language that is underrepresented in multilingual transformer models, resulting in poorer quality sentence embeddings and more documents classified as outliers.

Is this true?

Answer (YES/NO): NO